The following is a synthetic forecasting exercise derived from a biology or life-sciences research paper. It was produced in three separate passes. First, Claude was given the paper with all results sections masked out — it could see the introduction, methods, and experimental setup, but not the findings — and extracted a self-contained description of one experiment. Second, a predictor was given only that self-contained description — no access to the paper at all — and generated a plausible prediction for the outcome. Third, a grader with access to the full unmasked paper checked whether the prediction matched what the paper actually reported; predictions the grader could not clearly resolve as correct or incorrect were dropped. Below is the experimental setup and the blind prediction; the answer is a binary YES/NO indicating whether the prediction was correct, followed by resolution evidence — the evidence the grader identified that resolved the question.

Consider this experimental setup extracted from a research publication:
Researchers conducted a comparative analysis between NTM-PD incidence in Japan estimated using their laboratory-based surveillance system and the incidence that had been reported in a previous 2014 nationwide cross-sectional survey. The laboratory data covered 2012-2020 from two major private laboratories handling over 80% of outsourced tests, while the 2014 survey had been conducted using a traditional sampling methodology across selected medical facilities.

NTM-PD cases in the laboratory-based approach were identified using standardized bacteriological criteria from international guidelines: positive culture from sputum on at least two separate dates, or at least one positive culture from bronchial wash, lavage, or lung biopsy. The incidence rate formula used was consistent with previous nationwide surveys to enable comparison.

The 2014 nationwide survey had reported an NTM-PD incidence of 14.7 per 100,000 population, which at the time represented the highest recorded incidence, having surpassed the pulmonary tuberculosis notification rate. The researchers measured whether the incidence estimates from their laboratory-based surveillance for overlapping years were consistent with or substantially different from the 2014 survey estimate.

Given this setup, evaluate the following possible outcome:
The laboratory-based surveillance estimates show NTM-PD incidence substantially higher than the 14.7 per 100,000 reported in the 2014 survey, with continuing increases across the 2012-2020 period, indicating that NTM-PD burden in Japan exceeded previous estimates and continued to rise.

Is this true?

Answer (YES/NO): NO